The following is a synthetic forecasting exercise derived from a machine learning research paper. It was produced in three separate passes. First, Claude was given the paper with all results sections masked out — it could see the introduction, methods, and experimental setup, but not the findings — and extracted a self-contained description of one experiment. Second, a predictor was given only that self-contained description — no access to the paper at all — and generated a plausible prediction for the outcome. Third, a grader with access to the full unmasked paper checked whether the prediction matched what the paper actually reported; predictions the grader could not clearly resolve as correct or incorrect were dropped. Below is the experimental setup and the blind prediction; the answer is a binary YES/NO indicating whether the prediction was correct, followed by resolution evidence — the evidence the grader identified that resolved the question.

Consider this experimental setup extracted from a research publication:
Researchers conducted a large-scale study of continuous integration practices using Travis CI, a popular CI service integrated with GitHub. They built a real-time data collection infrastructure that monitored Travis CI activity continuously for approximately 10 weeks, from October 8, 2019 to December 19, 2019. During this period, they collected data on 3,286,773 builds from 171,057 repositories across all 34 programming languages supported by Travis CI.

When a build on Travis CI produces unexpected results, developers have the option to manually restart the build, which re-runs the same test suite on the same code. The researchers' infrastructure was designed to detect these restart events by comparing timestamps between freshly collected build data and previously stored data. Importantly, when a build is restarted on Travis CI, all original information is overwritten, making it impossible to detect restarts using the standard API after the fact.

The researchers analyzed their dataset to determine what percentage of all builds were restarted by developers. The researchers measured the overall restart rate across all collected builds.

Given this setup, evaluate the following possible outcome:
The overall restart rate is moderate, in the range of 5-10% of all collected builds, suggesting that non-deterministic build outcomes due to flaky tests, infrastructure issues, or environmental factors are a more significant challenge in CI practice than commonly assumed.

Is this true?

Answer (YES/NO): NO